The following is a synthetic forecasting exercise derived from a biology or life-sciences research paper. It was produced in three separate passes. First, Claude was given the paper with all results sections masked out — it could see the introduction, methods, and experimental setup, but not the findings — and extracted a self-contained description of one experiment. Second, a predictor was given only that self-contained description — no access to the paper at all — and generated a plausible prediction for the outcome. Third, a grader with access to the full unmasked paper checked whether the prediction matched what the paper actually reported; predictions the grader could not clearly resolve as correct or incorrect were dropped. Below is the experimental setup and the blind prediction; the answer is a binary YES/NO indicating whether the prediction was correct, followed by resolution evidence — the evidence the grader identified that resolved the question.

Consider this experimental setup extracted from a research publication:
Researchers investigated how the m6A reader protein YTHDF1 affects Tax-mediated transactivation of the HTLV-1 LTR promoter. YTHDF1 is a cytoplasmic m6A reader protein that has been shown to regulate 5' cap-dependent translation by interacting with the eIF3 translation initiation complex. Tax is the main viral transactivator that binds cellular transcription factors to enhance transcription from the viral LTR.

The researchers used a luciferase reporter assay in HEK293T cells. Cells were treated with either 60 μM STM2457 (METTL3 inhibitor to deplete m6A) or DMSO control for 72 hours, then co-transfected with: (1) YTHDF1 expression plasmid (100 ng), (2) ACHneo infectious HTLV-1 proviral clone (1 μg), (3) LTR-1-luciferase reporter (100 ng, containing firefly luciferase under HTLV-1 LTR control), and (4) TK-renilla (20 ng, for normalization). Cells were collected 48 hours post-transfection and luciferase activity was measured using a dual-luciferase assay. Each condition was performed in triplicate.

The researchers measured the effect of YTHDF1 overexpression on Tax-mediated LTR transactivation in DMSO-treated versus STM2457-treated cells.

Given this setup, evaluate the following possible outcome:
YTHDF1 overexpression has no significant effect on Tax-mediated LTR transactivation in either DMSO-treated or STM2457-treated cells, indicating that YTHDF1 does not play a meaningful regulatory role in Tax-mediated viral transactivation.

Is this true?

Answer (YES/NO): NO